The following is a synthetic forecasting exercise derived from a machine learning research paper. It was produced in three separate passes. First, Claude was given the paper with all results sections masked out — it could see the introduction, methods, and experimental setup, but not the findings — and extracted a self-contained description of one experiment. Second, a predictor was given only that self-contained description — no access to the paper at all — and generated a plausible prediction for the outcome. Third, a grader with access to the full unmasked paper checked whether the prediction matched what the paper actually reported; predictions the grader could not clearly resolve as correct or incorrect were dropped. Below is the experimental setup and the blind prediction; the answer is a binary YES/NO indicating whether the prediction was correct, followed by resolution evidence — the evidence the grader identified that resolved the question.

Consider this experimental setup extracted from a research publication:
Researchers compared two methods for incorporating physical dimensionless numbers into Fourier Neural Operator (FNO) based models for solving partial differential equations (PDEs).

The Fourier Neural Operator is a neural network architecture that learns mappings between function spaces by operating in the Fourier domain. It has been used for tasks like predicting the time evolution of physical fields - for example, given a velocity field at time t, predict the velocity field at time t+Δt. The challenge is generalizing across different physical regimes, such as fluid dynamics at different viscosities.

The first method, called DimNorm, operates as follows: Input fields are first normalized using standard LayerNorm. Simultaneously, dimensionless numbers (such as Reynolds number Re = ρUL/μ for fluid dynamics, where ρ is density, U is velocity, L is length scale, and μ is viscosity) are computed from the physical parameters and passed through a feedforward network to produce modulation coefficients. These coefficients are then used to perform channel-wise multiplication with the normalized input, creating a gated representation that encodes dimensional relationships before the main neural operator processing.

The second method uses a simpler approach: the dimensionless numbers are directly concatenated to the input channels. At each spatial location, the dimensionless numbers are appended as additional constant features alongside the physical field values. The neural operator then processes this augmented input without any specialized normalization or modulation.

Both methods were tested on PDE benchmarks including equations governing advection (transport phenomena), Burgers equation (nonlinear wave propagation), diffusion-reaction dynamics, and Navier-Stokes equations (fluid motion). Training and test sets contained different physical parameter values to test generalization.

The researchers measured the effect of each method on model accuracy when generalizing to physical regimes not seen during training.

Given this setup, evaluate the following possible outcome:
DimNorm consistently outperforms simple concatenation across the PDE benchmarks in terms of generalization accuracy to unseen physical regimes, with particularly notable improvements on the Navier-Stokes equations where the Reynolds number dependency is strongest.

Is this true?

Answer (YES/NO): NO